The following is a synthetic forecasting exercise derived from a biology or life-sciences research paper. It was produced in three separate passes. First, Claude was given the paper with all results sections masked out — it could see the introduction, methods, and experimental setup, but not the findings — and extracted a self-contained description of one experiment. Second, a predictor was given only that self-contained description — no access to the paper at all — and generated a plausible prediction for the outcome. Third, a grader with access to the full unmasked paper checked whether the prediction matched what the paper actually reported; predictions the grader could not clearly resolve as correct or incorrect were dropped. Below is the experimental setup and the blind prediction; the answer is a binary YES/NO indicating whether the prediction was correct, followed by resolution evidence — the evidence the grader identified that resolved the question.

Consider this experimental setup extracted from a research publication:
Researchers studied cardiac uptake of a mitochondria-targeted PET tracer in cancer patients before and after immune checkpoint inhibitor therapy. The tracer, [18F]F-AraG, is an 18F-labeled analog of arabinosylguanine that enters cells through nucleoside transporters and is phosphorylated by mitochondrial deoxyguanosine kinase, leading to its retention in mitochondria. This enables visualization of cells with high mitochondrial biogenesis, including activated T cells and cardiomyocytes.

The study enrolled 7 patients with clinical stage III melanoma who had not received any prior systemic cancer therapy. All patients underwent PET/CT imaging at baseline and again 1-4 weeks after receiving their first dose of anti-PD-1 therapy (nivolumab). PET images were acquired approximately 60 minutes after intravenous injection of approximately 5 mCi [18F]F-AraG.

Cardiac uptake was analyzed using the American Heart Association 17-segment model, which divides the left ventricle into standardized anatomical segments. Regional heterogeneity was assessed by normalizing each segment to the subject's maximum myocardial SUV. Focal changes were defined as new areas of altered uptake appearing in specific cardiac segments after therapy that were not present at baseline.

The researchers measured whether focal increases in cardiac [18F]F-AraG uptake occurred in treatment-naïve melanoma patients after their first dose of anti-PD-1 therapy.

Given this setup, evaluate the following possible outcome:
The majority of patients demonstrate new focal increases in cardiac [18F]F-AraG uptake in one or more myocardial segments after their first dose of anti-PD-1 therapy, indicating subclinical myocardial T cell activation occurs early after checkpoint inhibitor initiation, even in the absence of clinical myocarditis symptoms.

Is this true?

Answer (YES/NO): NO